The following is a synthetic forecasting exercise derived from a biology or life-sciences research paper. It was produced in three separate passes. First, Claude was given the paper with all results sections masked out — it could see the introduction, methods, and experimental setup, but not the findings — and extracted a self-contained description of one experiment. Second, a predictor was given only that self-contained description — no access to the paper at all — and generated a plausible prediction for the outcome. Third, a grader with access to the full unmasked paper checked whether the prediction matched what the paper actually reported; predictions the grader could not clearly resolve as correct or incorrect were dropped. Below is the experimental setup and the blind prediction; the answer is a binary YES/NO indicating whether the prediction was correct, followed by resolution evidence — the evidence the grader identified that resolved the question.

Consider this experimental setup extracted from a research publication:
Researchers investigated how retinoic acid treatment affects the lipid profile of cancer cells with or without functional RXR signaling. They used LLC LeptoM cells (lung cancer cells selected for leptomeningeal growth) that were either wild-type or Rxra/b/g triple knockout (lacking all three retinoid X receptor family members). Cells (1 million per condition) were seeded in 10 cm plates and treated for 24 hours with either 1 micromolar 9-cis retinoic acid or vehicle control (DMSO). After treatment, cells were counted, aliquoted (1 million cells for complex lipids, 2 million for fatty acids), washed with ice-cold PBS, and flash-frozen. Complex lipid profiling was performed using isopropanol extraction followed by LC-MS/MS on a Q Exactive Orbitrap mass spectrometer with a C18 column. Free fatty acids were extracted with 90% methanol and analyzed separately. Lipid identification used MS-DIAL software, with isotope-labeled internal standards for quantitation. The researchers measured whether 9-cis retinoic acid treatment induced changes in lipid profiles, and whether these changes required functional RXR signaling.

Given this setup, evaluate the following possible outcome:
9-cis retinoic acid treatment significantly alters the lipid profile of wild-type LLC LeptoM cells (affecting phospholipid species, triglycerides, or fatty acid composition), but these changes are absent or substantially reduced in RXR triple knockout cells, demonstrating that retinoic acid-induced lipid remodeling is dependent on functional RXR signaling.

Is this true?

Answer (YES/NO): YES